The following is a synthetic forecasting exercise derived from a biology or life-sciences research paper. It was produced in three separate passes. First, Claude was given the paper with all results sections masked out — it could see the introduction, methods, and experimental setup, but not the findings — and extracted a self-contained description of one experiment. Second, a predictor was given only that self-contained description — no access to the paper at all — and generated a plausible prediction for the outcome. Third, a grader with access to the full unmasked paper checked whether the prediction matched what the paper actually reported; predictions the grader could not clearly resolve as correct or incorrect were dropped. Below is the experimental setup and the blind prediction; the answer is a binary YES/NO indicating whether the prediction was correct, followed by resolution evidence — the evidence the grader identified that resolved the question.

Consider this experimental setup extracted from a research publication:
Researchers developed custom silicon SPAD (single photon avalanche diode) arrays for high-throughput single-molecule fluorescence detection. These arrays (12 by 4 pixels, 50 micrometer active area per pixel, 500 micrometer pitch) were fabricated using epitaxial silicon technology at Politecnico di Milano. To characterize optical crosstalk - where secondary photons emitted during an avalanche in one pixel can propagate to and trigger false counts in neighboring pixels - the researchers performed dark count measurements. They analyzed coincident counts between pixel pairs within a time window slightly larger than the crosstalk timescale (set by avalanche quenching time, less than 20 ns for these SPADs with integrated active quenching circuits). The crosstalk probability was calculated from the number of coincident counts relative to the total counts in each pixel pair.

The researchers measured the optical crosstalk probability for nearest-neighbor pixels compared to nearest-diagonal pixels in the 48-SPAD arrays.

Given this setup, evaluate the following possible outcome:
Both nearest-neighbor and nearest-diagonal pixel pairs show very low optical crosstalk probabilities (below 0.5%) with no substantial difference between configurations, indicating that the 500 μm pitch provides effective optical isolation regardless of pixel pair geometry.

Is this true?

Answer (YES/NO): NO